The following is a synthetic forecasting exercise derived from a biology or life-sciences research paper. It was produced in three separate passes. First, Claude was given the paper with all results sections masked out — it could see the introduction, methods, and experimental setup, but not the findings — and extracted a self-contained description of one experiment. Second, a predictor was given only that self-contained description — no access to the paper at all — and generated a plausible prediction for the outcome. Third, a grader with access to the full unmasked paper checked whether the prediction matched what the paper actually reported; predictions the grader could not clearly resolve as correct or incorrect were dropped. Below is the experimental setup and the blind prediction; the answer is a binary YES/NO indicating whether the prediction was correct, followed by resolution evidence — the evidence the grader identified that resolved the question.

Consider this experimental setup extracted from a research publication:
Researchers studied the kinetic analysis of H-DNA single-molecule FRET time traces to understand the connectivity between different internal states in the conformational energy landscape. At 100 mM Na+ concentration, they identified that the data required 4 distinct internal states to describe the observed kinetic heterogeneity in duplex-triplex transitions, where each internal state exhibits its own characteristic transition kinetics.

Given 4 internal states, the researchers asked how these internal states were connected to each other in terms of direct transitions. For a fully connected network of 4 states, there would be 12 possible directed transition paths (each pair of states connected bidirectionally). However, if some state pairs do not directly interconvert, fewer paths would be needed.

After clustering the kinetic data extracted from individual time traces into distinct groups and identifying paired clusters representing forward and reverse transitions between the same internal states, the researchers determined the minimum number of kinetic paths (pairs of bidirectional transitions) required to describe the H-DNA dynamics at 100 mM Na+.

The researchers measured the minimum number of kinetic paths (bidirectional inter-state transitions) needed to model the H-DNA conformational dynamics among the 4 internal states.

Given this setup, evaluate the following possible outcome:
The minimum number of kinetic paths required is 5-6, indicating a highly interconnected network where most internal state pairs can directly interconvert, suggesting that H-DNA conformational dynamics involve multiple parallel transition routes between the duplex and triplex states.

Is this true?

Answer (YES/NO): YES